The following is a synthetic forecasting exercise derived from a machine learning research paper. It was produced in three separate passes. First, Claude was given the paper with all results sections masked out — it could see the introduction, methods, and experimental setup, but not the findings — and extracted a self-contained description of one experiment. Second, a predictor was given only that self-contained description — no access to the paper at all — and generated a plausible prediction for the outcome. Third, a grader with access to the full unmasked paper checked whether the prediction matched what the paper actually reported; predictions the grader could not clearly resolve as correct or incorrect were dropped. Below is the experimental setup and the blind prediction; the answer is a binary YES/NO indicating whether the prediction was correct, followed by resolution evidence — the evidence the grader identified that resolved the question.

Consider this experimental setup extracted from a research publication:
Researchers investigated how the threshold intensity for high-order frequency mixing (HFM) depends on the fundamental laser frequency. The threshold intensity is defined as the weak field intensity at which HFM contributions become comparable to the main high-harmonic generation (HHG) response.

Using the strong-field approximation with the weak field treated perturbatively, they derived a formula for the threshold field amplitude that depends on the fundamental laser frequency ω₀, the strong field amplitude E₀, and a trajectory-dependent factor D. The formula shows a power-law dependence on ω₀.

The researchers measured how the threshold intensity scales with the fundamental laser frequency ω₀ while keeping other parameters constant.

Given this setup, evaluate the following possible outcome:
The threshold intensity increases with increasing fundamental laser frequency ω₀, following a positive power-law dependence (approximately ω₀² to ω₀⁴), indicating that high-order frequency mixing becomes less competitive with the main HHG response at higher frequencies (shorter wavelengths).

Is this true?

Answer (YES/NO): NO